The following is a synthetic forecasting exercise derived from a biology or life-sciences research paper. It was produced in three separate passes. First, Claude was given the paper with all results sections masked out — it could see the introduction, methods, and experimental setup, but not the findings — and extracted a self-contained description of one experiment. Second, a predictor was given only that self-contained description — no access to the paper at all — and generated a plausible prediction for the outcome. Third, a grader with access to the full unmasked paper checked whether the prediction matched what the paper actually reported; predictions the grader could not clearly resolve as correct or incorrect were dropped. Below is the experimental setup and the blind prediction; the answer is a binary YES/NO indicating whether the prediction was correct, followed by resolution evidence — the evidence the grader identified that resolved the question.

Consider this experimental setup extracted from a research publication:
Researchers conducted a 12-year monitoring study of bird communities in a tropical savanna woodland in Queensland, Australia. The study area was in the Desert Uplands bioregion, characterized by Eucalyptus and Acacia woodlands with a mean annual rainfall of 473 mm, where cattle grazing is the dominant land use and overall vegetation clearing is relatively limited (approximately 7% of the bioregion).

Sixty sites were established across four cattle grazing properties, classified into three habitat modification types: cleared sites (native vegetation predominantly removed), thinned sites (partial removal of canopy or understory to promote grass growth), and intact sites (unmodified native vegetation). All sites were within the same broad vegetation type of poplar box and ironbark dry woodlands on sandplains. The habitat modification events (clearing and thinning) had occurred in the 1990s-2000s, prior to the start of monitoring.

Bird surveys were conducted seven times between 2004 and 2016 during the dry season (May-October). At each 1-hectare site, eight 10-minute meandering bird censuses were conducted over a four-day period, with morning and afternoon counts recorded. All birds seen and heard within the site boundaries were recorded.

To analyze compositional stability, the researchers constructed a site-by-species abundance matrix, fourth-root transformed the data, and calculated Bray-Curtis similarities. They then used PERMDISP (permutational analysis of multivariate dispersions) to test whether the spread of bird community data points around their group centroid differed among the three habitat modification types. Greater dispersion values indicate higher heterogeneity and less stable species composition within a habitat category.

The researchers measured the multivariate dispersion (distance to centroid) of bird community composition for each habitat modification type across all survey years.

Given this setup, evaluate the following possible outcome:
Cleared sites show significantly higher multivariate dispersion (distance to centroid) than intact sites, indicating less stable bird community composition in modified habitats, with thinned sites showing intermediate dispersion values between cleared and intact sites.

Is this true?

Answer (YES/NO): YES